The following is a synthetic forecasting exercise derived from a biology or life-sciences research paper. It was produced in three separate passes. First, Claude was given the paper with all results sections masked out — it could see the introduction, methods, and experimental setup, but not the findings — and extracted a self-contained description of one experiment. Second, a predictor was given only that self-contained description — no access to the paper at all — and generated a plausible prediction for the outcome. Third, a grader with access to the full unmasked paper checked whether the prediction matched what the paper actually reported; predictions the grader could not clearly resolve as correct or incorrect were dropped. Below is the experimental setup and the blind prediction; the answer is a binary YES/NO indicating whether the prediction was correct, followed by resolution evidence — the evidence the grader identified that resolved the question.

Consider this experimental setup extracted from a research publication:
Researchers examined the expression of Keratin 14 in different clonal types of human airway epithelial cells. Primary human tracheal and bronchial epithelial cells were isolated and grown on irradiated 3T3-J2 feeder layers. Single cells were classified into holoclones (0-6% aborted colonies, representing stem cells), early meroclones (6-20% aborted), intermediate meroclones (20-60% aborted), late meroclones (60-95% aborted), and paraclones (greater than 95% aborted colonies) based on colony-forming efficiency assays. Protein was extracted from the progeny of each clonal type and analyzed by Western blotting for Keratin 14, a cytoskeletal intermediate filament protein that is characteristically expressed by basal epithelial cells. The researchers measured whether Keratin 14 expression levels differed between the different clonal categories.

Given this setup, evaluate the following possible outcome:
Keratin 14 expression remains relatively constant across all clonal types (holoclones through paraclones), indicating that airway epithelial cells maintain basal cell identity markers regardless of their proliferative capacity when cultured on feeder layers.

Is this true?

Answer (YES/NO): YES